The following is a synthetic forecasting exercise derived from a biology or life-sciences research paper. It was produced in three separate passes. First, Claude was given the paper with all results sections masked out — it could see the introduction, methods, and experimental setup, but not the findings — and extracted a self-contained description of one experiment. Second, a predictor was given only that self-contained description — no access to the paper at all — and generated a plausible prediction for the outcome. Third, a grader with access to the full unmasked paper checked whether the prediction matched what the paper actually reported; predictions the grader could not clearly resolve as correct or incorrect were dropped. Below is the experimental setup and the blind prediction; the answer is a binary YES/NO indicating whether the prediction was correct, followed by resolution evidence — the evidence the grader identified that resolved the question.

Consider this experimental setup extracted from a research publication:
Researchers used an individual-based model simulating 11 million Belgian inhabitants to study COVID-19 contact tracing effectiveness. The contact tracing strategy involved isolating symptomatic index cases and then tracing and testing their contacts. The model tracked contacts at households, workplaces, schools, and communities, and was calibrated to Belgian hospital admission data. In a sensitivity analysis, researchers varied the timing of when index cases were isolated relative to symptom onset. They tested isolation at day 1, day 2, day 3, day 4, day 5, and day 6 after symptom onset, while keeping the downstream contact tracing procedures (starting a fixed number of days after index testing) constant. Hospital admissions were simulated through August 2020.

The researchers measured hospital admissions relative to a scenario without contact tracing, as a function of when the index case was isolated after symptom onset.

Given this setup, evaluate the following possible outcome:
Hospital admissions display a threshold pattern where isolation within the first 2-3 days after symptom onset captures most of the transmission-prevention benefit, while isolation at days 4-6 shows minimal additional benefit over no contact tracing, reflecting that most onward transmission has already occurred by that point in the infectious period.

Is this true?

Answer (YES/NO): NO